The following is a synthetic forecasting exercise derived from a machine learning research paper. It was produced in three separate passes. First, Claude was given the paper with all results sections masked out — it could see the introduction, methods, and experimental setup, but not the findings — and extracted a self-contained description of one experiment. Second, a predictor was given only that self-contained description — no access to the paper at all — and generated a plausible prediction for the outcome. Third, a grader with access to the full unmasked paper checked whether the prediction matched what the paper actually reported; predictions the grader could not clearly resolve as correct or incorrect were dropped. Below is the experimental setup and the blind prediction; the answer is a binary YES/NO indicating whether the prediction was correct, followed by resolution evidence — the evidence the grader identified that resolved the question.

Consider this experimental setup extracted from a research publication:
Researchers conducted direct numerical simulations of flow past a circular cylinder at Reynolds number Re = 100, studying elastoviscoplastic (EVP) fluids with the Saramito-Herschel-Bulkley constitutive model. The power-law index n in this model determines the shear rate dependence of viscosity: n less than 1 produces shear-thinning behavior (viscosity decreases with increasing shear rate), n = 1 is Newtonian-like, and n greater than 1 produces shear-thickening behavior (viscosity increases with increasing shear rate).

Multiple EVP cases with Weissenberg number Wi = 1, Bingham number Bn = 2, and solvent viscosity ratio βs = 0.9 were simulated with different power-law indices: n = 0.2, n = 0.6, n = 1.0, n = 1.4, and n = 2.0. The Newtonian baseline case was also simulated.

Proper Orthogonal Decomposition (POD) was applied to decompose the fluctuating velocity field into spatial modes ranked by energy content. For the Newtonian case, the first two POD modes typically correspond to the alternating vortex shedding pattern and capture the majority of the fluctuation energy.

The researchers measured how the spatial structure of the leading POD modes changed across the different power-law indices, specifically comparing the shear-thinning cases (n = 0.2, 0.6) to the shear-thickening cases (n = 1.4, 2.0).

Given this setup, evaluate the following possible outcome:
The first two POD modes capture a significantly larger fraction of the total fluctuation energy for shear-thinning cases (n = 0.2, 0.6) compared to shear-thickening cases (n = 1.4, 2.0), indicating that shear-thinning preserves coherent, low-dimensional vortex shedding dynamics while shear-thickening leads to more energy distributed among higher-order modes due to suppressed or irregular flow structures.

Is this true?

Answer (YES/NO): YES